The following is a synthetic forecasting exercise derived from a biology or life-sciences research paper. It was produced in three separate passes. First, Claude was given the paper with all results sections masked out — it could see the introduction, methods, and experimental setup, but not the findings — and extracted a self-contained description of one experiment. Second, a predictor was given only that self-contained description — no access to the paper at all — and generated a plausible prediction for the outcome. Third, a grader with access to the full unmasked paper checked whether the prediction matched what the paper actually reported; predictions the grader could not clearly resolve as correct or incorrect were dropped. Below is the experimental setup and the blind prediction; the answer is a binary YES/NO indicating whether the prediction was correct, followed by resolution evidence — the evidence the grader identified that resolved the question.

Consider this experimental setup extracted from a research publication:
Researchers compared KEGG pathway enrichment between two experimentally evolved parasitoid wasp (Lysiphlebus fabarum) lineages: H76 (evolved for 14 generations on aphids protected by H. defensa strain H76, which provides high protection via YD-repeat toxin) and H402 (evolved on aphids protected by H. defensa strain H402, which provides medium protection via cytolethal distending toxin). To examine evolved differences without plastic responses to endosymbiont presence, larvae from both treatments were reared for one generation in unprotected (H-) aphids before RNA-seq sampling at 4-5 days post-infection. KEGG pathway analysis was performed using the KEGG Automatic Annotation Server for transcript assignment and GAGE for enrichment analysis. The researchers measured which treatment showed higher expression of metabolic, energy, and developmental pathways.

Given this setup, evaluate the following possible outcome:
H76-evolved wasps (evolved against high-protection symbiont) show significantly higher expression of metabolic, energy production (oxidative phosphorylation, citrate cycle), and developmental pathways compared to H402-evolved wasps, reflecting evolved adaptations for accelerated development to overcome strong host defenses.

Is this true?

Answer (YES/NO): NO